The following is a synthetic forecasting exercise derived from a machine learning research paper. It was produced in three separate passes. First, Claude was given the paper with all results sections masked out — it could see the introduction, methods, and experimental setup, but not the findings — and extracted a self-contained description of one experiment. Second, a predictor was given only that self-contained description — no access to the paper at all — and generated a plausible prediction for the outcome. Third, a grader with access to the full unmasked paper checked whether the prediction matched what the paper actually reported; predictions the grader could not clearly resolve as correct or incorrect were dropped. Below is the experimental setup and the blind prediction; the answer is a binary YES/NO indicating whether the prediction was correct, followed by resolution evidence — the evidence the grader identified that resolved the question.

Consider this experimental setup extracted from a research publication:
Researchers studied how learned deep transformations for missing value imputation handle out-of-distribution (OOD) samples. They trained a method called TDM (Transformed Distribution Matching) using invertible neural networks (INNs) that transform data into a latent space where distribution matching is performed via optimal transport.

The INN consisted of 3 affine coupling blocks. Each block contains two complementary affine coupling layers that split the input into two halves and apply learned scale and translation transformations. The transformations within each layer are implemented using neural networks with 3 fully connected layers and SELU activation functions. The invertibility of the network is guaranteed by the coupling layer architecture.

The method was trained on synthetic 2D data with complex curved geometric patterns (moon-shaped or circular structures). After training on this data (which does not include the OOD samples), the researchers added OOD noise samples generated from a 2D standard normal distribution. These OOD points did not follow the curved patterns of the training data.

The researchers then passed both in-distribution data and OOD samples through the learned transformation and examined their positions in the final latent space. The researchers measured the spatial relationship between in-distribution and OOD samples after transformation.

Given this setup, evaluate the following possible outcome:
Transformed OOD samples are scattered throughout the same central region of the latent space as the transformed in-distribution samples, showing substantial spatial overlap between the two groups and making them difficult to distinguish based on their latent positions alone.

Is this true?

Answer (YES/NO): NO